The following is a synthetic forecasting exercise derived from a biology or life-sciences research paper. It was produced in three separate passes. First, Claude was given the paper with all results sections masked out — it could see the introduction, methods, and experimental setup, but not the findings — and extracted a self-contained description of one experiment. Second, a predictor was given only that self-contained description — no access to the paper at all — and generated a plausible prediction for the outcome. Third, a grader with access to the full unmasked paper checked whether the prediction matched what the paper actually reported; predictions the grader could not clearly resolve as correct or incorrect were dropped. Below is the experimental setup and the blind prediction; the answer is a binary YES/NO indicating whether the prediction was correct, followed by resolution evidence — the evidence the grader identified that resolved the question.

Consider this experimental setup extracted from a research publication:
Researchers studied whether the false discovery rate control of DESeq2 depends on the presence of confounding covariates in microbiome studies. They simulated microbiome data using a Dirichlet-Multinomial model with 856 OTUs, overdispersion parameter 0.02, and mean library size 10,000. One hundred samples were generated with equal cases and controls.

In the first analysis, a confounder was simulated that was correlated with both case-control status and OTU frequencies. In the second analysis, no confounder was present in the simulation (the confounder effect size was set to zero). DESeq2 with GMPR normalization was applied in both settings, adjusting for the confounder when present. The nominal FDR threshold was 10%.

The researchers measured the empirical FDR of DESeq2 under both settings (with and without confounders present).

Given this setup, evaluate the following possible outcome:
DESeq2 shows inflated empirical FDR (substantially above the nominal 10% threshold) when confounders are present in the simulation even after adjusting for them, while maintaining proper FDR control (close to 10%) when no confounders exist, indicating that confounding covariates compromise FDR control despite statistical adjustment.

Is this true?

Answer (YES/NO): NO